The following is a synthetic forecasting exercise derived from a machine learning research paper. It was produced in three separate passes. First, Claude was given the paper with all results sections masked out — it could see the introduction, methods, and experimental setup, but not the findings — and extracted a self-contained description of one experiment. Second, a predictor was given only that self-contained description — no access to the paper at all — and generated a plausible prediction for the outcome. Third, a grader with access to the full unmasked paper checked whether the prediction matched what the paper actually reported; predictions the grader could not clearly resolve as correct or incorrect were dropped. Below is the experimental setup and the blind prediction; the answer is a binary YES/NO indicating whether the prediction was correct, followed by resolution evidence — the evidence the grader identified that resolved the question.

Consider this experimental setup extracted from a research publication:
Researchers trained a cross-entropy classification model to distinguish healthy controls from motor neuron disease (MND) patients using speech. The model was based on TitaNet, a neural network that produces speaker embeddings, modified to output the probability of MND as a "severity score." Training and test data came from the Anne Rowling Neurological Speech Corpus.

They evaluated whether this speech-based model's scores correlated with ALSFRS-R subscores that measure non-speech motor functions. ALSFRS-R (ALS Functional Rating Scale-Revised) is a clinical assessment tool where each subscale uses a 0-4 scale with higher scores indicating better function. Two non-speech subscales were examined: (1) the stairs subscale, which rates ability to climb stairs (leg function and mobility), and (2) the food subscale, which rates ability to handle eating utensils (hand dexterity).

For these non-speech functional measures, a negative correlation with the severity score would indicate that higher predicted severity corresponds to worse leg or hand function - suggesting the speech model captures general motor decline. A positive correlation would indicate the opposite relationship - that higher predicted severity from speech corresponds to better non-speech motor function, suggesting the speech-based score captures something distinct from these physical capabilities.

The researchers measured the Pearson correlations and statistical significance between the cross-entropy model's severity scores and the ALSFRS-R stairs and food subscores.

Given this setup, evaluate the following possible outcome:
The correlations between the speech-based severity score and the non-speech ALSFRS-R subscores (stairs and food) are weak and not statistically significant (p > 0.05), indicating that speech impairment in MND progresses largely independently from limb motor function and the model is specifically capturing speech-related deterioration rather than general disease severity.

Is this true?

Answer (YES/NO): NO